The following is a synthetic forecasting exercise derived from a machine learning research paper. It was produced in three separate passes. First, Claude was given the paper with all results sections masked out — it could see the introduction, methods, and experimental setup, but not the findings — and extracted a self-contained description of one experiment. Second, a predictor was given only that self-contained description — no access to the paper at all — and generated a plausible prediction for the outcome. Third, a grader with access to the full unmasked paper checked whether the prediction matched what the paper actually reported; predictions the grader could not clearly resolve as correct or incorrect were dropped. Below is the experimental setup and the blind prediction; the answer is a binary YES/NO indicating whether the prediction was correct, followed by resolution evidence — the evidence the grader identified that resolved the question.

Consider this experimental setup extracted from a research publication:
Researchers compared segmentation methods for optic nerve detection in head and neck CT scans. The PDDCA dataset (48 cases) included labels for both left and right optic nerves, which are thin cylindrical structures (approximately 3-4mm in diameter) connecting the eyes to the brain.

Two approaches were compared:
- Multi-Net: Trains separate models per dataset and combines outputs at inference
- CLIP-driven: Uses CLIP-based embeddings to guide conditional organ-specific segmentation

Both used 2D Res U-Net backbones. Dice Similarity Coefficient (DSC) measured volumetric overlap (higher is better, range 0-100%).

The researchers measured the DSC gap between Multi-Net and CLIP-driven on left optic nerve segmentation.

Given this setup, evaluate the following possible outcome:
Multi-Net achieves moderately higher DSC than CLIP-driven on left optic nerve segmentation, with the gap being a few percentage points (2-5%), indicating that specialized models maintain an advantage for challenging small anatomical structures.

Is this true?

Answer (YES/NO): NO